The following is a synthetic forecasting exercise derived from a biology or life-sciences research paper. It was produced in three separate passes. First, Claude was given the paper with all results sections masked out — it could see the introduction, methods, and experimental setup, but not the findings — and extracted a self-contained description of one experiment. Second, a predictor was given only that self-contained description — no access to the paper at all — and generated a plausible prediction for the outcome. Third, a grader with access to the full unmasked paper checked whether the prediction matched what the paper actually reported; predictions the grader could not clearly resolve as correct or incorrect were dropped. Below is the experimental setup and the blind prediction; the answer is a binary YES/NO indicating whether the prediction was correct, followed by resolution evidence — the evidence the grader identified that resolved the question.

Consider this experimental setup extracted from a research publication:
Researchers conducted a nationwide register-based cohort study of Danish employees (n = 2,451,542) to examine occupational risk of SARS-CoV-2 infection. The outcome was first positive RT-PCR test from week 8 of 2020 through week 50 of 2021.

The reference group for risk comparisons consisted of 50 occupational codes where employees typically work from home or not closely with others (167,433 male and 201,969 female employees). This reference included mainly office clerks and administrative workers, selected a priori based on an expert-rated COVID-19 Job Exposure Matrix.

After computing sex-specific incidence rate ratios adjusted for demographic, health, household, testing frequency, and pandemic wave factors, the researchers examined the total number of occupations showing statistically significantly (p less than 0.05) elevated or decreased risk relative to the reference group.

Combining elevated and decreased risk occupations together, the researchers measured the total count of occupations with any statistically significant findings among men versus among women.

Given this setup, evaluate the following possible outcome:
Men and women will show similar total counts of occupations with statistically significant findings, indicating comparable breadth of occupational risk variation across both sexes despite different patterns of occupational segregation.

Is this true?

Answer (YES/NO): NO